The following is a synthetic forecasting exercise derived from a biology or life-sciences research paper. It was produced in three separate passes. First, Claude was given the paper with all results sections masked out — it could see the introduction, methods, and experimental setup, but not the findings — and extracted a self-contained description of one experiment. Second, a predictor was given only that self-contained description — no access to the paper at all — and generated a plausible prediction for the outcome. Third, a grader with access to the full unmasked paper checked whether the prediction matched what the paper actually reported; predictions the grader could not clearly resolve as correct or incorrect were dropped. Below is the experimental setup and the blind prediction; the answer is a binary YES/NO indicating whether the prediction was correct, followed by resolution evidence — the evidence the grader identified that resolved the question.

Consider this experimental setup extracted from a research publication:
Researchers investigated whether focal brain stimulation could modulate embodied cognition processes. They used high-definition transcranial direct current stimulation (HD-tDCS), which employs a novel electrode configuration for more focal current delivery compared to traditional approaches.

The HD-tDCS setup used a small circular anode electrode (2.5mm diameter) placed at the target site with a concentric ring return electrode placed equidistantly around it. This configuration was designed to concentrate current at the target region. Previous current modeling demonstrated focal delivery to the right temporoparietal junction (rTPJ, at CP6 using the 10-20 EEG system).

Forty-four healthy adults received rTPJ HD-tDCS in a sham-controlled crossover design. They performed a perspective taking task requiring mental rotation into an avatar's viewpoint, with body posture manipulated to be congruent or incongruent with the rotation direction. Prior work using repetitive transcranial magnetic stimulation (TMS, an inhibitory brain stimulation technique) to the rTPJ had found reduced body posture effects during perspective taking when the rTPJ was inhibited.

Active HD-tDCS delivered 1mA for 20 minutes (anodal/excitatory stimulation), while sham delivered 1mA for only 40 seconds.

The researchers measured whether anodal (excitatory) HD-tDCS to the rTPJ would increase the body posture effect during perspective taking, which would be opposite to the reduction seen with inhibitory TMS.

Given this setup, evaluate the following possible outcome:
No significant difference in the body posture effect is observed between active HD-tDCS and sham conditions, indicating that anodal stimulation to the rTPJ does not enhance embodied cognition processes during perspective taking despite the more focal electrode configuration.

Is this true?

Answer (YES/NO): NO